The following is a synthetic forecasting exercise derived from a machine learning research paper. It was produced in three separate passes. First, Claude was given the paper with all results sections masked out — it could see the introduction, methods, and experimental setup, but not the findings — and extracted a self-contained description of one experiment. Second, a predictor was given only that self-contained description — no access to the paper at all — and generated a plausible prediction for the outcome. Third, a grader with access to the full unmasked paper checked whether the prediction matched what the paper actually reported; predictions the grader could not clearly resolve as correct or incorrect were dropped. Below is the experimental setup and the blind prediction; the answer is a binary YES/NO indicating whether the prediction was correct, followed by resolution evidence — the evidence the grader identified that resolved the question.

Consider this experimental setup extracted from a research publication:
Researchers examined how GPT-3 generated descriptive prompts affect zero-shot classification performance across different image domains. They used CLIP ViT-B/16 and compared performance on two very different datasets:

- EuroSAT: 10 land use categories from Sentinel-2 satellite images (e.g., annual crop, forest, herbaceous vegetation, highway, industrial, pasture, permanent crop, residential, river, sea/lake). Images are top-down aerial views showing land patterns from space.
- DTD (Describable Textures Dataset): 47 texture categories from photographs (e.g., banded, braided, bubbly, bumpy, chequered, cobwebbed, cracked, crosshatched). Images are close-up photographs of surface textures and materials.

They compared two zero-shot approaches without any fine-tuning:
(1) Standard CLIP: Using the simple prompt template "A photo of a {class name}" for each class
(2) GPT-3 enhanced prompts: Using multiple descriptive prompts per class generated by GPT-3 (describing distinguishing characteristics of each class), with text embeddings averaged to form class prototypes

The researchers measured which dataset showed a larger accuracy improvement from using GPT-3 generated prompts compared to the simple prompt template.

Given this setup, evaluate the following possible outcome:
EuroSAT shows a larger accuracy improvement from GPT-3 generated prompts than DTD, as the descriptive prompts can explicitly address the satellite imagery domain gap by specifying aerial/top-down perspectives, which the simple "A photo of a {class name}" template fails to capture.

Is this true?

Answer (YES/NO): NO